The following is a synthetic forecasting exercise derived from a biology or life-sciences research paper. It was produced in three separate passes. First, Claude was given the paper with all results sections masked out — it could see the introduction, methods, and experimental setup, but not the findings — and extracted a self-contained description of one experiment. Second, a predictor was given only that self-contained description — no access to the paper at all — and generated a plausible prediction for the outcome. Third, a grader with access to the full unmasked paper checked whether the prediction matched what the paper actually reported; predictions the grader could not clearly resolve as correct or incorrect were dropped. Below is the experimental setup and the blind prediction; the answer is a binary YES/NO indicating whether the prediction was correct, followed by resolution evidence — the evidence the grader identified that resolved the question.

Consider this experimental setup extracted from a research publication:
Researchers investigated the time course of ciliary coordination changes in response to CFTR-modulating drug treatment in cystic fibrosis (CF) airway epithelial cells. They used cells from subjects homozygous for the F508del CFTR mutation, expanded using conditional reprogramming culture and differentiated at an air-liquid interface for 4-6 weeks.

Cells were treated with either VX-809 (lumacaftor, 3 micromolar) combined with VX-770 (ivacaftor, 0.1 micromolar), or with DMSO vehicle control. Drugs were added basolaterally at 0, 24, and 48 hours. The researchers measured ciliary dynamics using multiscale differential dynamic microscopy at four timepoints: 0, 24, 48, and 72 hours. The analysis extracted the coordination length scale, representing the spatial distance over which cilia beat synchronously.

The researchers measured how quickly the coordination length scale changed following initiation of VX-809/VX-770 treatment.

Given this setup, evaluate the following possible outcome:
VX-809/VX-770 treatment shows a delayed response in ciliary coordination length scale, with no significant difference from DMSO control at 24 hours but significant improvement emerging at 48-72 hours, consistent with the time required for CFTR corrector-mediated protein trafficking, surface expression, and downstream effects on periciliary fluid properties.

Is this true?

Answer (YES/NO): NO